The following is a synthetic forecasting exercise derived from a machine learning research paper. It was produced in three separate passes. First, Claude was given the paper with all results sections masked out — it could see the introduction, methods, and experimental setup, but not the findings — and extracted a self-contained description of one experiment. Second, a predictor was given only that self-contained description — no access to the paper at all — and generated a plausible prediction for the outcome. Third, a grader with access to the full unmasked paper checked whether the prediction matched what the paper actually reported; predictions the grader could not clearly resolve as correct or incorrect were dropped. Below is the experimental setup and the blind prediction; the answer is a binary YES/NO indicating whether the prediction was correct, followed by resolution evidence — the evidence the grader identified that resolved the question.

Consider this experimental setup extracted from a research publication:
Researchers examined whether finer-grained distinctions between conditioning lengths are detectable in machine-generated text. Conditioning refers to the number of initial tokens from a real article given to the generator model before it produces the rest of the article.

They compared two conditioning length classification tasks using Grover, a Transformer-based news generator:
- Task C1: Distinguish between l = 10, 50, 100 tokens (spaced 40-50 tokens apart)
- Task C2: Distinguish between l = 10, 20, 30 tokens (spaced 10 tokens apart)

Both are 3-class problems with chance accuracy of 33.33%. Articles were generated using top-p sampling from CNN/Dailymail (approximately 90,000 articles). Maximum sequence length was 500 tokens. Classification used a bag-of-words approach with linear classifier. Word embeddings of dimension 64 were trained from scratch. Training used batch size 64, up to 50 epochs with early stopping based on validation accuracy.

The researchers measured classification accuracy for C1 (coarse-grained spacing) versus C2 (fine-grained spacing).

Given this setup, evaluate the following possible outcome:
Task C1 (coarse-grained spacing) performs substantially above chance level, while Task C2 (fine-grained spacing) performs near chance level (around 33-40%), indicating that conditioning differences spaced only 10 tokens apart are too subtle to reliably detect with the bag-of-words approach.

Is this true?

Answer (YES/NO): YES